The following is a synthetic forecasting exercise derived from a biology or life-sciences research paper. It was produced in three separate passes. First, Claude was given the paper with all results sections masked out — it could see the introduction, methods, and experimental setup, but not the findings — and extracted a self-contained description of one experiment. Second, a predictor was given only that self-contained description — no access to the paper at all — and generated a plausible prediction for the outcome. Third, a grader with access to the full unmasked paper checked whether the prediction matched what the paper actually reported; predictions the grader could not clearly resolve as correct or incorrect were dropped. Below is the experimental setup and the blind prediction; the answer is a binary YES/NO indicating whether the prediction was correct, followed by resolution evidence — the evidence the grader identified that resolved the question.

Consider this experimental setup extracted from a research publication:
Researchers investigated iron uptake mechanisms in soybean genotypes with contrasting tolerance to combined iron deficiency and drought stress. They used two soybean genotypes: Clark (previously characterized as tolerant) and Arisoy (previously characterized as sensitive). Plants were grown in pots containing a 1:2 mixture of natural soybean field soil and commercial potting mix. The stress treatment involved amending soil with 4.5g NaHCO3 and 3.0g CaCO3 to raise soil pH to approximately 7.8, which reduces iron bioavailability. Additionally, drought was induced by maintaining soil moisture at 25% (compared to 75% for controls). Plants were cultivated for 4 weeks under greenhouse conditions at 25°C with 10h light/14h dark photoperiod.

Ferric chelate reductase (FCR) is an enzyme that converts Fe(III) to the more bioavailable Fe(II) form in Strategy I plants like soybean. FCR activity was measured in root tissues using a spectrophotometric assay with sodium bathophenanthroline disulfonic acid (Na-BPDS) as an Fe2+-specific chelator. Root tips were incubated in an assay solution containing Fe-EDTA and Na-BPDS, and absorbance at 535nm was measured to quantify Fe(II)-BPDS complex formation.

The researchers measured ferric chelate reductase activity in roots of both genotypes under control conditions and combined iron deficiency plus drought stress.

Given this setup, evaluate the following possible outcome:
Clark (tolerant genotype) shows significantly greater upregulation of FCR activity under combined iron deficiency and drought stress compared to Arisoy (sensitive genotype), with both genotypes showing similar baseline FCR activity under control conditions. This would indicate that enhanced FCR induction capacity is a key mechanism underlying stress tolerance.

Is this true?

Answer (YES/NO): YES